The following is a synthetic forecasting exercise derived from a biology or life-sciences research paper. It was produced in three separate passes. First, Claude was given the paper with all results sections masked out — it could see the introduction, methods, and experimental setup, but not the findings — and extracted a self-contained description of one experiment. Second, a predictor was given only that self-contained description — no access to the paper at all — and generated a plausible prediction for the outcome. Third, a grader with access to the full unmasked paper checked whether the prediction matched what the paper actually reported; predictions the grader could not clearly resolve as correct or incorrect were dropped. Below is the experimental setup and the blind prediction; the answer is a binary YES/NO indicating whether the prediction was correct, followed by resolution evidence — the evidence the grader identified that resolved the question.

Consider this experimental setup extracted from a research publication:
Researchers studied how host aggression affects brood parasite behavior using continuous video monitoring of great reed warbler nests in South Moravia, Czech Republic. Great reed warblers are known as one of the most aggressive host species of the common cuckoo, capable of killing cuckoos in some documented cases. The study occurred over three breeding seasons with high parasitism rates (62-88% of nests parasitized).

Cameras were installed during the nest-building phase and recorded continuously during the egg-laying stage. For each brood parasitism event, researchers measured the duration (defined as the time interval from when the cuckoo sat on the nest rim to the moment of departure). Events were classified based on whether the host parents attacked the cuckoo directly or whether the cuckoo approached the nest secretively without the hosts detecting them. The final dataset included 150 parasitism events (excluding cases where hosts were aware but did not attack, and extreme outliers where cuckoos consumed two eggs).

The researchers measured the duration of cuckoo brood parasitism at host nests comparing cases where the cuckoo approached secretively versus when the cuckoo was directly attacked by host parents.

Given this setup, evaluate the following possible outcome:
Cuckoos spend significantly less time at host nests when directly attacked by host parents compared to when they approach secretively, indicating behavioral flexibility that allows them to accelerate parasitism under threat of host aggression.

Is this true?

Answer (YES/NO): YES